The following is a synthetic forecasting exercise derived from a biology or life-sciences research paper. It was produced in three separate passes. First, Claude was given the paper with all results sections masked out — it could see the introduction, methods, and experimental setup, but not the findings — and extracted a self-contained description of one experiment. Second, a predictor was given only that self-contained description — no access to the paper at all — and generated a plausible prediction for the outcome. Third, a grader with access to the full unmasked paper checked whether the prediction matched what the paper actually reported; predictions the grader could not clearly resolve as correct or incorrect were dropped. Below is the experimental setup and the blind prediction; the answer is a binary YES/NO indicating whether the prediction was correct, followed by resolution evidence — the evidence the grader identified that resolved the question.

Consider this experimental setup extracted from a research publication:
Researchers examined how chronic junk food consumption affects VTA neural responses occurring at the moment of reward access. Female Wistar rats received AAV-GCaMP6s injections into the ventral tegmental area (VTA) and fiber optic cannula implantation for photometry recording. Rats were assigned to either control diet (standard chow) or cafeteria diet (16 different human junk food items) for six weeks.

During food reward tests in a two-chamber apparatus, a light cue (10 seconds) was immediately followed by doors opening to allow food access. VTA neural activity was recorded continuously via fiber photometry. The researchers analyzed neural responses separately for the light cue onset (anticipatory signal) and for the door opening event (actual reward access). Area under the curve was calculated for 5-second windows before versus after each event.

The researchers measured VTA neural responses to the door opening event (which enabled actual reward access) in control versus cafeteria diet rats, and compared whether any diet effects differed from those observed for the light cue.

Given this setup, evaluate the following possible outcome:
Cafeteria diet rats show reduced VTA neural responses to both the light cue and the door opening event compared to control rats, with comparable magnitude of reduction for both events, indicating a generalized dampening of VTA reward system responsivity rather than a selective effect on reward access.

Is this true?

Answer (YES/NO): NO